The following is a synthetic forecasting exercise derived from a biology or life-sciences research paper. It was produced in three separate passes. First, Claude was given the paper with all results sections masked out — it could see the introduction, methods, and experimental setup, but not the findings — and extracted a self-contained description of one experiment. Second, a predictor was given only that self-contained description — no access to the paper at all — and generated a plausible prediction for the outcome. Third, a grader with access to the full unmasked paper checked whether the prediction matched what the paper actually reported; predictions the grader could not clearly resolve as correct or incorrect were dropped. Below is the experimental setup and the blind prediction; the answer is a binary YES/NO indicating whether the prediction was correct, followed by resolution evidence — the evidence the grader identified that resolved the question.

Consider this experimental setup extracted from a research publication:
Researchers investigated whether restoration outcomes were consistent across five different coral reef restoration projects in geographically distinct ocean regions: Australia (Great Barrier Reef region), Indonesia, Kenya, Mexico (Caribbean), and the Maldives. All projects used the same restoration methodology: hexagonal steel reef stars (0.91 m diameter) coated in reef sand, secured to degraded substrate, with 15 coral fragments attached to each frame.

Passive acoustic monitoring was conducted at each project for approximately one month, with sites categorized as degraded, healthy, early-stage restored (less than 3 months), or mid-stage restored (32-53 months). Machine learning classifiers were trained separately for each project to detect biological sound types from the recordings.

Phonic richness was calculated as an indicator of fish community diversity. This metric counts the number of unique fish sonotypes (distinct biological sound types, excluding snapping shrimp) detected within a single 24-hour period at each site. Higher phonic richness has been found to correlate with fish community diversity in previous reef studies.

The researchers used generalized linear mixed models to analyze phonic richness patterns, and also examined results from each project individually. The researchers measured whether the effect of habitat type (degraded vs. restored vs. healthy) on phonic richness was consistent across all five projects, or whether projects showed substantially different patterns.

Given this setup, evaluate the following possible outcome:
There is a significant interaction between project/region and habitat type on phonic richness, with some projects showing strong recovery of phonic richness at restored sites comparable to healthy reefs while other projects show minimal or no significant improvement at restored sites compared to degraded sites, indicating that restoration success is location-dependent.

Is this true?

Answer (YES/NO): NO